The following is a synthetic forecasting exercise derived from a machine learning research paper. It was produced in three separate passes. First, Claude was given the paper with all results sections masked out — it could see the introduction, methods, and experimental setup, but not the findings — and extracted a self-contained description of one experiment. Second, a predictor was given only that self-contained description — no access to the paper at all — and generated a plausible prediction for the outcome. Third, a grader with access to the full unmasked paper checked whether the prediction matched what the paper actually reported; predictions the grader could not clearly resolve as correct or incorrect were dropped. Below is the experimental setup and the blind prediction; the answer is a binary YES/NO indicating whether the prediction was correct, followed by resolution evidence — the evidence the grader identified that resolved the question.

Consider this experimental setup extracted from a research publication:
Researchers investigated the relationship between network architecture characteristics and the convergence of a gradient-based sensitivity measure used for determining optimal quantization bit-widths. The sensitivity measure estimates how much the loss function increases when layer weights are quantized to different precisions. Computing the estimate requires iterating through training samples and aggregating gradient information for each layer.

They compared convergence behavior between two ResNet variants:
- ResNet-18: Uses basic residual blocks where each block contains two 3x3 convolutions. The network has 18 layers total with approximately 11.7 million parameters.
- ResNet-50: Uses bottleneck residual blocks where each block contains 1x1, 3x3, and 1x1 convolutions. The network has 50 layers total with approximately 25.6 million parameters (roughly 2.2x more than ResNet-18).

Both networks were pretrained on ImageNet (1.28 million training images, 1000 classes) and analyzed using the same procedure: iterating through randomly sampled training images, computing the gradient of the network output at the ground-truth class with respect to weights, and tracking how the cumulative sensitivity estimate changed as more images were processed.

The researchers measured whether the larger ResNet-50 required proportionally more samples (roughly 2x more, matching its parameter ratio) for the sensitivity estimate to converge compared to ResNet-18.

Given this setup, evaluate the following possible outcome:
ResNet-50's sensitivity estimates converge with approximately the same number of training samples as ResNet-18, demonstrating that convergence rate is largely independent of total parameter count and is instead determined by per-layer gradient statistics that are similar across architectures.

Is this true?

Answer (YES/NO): YES